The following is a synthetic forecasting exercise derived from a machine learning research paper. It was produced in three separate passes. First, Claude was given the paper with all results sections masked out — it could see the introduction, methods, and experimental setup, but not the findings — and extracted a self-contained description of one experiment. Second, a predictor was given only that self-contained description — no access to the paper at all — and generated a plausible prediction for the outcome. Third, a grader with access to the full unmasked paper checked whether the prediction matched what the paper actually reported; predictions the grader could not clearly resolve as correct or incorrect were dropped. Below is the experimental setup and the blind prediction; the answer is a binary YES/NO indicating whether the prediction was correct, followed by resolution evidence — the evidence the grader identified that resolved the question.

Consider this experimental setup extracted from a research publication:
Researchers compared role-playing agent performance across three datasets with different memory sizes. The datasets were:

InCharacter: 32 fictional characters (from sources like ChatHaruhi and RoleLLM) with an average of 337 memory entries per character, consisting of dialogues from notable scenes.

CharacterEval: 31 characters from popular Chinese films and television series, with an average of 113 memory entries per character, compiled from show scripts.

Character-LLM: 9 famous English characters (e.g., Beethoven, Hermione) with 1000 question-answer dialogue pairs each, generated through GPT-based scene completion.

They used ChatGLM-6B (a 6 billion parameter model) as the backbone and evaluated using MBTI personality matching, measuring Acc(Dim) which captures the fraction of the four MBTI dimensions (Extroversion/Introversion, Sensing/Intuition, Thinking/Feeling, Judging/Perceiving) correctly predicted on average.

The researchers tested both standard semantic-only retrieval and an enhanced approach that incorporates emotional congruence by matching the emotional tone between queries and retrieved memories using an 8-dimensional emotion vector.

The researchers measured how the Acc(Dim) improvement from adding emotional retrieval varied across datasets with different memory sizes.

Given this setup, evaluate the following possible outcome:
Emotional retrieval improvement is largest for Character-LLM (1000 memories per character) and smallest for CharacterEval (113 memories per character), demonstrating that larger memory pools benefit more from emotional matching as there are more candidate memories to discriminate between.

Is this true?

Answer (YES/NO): NO